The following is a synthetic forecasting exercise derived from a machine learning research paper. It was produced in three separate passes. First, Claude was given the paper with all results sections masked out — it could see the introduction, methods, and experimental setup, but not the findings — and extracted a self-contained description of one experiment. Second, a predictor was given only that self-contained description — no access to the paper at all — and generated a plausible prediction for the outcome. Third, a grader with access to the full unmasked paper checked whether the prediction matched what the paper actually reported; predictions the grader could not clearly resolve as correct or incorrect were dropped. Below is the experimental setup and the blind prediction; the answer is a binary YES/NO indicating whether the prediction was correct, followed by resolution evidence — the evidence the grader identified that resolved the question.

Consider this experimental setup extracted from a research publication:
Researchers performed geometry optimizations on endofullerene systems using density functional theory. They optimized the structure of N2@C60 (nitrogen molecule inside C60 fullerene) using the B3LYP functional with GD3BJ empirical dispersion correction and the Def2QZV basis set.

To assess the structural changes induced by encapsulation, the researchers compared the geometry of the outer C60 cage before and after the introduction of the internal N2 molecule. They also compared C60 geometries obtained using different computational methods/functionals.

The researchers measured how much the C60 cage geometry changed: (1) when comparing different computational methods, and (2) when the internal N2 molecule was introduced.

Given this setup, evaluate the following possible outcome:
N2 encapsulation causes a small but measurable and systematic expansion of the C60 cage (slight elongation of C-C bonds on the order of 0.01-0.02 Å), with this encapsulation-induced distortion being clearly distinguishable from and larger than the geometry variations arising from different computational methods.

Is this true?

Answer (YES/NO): NO